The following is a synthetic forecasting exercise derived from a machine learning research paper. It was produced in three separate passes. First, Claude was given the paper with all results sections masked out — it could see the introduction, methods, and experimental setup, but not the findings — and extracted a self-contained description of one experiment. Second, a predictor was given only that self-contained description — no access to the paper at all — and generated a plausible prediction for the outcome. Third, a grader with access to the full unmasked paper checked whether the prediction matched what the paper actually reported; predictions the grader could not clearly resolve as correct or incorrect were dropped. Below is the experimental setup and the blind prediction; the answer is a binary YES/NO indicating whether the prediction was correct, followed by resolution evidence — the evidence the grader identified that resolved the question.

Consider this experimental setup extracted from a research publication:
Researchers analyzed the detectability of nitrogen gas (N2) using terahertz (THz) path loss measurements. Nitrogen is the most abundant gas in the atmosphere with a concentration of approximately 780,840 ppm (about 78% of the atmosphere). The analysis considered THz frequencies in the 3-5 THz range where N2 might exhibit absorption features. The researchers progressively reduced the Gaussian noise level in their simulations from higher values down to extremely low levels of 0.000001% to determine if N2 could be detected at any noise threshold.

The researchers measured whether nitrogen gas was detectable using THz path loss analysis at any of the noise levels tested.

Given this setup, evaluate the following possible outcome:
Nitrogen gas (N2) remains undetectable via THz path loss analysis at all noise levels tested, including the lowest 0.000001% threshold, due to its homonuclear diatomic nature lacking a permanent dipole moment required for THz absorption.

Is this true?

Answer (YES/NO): YES